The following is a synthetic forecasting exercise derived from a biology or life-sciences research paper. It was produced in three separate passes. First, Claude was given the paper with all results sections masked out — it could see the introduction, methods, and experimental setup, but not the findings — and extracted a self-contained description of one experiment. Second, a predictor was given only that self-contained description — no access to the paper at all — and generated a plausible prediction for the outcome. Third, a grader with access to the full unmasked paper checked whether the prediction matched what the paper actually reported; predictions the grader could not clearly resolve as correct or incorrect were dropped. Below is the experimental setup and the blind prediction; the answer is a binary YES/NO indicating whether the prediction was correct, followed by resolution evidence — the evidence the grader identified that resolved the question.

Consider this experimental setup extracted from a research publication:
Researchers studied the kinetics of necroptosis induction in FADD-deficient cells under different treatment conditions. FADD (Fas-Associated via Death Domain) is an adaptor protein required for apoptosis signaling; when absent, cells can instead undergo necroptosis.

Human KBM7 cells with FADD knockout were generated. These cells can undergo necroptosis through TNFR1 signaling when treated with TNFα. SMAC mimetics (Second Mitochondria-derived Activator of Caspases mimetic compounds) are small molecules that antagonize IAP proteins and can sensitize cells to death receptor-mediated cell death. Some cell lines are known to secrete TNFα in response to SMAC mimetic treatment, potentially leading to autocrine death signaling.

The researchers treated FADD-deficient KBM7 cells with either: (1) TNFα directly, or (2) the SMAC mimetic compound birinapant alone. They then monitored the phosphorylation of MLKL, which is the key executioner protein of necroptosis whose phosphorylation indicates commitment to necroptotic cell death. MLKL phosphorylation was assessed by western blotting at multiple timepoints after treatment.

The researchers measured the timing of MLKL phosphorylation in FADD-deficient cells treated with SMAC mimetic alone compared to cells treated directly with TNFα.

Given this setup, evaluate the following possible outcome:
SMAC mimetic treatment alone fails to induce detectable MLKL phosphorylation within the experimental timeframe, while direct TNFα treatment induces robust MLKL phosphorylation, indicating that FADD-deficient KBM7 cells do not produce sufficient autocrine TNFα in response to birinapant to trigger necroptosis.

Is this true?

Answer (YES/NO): NO